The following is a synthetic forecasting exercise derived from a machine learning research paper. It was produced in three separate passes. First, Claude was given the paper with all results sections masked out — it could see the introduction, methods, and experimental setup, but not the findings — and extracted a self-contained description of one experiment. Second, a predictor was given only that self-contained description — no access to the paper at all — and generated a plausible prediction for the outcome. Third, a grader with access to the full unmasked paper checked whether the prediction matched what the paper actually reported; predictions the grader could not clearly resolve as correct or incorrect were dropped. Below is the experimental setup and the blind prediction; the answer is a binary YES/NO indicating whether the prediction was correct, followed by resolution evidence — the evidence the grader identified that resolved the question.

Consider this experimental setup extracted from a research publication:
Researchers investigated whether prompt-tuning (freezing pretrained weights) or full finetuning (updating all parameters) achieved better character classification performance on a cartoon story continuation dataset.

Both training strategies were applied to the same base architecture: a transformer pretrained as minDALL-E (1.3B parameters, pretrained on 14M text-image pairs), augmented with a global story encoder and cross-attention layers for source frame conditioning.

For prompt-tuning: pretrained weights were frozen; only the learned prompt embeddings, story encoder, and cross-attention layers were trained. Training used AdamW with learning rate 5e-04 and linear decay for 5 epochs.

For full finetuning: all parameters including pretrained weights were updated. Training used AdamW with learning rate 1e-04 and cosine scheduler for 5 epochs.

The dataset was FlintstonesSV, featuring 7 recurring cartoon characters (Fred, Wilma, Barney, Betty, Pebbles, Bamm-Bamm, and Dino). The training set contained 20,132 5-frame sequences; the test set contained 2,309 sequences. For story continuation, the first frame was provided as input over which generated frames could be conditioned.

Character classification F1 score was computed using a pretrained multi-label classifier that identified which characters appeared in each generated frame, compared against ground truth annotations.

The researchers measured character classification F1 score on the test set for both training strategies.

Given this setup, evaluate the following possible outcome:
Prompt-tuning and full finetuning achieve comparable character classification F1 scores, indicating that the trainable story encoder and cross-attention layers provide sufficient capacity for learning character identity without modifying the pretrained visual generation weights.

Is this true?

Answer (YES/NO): NO